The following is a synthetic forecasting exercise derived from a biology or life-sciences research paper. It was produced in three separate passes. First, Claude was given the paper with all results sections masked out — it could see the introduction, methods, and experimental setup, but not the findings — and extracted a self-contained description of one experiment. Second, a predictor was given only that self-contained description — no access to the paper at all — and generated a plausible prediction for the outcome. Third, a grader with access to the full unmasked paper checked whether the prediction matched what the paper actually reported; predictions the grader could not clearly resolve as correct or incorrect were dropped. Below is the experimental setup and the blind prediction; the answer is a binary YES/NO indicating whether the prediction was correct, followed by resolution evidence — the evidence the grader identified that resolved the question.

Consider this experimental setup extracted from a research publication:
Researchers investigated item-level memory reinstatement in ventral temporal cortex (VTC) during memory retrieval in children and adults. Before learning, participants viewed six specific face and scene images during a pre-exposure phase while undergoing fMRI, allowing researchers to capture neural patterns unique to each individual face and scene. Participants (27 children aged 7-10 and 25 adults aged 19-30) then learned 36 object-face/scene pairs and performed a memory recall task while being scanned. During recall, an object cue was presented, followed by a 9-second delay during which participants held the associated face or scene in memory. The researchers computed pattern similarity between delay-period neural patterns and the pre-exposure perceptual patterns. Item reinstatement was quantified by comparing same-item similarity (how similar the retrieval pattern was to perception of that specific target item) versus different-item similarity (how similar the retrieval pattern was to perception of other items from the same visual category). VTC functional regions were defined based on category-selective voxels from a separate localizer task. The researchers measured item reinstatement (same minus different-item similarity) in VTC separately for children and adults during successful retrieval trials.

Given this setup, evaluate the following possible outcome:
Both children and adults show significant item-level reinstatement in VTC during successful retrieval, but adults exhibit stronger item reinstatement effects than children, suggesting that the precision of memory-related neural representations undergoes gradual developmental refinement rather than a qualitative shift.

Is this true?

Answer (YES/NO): NO